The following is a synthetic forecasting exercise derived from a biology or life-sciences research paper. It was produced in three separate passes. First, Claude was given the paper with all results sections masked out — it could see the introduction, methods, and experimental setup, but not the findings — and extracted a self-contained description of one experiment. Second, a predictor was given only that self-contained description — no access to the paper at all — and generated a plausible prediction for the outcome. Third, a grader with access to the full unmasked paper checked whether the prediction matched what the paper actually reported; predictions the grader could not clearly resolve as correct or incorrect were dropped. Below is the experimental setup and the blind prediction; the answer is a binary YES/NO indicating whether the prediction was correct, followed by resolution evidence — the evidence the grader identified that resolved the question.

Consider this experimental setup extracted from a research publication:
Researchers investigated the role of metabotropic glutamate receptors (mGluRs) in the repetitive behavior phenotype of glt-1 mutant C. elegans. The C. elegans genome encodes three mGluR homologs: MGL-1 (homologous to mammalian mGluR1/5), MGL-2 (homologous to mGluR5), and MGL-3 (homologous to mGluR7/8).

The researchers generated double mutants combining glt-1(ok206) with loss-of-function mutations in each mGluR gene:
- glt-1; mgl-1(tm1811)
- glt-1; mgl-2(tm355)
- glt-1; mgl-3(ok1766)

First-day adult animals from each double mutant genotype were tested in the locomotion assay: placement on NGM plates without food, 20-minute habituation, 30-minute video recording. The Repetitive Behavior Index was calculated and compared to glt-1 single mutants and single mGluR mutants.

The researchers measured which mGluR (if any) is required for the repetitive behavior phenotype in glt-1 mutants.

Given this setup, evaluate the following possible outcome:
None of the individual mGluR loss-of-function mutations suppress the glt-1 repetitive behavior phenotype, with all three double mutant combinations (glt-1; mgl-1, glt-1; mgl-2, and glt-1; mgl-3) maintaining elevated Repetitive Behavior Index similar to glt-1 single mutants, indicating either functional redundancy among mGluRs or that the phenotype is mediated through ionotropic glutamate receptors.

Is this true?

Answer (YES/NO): NO